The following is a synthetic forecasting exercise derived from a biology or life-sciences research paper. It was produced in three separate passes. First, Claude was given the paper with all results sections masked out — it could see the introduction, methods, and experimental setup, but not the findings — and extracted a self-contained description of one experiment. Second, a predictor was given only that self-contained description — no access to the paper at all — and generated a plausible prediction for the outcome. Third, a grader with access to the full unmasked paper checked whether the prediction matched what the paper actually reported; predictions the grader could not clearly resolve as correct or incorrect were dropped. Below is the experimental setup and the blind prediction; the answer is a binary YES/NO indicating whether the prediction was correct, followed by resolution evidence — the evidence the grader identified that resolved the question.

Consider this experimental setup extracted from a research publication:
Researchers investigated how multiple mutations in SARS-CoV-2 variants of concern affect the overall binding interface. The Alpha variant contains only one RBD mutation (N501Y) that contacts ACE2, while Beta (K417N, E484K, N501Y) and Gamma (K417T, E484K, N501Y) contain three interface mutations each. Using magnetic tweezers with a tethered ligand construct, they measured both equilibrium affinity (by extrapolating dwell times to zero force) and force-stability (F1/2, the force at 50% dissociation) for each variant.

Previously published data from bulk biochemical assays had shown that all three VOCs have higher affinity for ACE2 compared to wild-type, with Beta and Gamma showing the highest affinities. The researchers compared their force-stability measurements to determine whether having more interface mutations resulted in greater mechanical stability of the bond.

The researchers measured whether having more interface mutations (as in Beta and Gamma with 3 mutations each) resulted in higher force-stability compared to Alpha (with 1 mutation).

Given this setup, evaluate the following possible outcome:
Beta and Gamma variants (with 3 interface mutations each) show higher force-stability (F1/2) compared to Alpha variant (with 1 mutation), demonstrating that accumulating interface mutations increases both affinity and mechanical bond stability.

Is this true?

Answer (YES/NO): NO